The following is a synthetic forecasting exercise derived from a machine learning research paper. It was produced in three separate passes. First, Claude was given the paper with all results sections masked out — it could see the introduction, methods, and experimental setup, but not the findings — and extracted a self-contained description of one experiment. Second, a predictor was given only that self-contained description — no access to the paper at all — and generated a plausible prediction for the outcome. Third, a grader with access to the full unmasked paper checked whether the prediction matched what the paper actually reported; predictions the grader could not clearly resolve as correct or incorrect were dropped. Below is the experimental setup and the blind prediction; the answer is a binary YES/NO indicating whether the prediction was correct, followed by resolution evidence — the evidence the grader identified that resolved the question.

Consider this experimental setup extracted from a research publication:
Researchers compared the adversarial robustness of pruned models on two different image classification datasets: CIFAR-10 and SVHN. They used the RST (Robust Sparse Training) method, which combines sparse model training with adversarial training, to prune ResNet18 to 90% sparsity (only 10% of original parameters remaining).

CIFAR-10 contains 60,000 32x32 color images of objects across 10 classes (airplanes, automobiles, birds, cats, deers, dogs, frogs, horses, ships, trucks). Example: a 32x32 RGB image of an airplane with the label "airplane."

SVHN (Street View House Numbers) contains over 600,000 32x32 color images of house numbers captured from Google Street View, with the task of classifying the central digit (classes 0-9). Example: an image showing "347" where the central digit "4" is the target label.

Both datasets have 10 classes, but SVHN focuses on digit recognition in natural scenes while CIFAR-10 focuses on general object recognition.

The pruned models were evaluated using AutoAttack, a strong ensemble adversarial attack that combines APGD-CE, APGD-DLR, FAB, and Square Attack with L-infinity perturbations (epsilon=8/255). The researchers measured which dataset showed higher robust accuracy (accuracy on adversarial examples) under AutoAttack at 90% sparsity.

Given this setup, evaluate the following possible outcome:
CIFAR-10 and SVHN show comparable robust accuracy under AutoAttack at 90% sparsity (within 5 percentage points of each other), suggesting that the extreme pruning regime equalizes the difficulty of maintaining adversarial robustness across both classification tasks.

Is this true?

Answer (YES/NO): NO